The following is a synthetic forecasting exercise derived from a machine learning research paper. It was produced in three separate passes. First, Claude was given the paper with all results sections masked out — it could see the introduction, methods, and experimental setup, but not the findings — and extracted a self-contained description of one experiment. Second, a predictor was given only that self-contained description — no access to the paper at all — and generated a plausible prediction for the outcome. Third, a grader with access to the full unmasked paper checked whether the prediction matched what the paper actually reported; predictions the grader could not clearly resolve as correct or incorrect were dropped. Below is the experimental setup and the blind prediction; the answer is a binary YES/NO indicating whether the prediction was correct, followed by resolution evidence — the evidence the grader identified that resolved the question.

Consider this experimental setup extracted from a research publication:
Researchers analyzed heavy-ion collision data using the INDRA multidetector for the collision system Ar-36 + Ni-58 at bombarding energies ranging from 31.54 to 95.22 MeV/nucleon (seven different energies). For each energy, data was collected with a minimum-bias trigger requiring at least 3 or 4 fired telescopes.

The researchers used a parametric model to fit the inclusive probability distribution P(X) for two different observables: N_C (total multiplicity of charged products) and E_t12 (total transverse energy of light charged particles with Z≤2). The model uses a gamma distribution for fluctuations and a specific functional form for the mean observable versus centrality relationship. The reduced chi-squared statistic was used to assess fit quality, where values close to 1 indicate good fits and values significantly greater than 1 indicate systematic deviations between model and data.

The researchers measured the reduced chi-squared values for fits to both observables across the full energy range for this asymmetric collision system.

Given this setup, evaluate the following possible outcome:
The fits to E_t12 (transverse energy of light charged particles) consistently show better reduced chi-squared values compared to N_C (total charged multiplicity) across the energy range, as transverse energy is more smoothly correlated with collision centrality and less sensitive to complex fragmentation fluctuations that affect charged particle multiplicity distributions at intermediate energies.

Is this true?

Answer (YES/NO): YES